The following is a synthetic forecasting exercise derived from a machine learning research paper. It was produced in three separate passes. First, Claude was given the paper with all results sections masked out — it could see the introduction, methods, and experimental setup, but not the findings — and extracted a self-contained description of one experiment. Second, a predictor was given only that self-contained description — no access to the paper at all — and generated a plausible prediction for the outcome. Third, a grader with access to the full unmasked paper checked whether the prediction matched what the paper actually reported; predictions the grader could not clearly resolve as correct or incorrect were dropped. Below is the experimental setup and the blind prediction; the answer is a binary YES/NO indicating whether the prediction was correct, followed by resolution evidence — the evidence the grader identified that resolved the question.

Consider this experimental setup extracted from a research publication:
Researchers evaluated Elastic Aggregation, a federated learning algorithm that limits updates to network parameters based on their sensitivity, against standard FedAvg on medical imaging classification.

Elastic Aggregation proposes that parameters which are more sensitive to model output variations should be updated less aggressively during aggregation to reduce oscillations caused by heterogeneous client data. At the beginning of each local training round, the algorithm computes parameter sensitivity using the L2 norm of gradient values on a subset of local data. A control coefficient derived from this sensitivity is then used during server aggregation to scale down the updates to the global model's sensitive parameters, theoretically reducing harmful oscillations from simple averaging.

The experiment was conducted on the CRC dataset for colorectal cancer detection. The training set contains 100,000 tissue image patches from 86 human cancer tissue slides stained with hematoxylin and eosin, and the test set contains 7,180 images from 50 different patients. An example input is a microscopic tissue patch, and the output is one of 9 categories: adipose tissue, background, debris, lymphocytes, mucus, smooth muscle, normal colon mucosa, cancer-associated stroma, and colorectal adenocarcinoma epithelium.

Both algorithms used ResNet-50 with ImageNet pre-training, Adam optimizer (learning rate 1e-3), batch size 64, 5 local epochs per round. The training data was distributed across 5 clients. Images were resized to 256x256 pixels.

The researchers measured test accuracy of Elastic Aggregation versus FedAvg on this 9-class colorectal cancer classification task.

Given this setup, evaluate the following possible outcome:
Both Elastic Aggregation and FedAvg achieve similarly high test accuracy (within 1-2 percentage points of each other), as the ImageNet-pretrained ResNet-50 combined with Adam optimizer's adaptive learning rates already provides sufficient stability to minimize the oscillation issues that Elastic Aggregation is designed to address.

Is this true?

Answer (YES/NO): YES